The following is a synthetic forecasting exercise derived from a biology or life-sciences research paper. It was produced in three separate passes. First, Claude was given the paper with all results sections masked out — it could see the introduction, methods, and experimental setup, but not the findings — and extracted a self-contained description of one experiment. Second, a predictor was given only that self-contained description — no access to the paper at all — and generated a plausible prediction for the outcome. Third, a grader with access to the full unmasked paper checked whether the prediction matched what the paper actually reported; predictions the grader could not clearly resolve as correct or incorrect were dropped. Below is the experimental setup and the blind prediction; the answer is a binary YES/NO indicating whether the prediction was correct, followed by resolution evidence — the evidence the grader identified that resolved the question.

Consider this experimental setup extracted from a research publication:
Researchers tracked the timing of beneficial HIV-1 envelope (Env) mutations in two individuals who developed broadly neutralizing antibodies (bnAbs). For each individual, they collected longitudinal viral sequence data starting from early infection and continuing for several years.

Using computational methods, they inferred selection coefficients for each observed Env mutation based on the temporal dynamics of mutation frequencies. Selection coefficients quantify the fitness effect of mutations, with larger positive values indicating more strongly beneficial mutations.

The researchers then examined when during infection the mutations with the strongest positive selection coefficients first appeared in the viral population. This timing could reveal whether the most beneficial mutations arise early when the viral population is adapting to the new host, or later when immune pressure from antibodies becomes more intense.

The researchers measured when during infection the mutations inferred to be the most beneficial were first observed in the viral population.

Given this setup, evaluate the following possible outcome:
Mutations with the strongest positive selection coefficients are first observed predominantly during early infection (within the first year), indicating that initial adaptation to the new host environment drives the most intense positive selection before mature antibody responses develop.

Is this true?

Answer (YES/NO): YES